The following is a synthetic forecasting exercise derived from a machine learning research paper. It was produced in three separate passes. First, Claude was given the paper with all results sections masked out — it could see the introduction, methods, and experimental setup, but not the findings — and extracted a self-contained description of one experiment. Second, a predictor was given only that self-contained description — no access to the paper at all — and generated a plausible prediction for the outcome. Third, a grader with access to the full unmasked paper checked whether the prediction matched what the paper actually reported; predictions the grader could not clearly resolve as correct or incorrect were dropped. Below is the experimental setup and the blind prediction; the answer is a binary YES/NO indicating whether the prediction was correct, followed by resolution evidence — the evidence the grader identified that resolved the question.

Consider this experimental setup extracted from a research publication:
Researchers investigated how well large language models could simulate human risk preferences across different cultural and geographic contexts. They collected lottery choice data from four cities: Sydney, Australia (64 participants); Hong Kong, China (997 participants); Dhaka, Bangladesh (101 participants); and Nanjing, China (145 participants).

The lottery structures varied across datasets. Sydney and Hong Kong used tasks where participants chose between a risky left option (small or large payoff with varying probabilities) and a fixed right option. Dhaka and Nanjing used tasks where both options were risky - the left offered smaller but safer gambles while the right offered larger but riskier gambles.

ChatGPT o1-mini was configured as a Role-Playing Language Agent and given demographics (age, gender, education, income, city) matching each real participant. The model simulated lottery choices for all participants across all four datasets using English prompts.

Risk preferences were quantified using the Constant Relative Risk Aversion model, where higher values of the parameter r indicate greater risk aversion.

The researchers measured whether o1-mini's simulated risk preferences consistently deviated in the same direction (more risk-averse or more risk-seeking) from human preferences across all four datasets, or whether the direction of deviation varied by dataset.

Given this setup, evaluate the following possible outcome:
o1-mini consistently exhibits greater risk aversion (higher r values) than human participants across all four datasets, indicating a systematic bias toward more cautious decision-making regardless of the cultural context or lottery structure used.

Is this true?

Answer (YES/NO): NO